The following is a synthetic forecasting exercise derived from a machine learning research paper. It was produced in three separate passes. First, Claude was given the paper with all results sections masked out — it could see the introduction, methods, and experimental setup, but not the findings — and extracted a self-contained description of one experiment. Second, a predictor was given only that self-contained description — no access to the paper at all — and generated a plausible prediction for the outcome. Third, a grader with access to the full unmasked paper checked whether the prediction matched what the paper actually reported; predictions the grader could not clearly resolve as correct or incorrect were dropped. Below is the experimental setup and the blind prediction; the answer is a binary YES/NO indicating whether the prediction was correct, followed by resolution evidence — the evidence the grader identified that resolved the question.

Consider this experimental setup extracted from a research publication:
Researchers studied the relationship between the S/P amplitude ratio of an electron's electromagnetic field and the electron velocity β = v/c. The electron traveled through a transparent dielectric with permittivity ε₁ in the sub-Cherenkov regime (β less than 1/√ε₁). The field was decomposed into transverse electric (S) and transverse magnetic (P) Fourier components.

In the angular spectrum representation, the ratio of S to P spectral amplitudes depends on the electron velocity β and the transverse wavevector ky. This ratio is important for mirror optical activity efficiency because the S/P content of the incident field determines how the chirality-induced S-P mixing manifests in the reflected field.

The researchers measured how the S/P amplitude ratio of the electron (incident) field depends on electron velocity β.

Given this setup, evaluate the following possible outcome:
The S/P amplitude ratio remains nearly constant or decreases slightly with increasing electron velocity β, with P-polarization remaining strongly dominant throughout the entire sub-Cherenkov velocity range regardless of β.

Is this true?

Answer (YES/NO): NO